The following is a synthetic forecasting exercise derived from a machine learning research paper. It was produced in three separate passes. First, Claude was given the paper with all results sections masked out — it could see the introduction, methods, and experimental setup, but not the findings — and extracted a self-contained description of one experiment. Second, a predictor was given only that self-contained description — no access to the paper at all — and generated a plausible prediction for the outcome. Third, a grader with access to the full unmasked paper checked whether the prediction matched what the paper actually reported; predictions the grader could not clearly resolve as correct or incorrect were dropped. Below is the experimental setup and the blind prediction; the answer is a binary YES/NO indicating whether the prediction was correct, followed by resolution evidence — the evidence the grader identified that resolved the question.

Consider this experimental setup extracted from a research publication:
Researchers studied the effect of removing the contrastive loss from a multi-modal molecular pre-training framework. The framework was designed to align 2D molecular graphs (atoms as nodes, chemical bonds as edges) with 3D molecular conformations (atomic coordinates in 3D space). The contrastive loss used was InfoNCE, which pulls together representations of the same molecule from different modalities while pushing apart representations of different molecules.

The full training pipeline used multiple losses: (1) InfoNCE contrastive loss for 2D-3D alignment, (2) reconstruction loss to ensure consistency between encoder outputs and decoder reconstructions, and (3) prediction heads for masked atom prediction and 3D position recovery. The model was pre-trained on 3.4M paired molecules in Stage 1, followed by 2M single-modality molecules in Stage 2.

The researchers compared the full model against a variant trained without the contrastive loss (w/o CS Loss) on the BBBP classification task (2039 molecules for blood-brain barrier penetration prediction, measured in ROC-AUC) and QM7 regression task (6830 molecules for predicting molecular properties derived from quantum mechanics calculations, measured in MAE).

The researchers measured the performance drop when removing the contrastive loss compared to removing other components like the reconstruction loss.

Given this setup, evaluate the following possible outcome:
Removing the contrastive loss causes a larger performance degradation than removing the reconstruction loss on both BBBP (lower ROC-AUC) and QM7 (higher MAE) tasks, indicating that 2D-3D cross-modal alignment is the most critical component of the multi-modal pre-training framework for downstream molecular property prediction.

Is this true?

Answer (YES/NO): YES